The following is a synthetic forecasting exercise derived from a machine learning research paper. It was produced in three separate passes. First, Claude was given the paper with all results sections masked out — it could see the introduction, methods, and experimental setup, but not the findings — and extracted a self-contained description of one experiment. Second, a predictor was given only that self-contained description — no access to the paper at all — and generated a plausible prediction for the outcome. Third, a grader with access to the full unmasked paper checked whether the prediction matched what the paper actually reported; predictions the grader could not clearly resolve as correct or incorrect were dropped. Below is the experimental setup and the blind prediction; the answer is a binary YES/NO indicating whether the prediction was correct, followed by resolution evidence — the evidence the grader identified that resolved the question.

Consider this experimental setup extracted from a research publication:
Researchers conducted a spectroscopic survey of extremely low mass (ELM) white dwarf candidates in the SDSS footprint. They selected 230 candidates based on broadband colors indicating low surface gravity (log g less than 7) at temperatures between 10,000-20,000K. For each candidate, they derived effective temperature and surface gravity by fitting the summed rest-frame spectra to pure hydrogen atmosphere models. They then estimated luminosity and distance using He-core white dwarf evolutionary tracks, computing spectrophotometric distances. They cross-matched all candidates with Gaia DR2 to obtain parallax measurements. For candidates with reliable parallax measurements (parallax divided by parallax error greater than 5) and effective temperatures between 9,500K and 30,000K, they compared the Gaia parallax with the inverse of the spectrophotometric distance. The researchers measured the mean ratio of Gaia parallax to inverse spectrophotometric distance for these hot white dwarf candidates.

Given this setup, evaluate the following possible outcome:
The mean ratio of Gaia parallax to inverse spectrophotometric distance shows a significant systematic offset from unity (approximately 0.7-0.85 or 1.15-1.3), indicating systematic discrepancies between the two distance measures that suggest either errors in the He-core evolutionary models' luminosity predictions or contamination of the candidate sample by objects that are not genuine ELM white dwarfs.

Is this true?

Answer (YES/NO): NO